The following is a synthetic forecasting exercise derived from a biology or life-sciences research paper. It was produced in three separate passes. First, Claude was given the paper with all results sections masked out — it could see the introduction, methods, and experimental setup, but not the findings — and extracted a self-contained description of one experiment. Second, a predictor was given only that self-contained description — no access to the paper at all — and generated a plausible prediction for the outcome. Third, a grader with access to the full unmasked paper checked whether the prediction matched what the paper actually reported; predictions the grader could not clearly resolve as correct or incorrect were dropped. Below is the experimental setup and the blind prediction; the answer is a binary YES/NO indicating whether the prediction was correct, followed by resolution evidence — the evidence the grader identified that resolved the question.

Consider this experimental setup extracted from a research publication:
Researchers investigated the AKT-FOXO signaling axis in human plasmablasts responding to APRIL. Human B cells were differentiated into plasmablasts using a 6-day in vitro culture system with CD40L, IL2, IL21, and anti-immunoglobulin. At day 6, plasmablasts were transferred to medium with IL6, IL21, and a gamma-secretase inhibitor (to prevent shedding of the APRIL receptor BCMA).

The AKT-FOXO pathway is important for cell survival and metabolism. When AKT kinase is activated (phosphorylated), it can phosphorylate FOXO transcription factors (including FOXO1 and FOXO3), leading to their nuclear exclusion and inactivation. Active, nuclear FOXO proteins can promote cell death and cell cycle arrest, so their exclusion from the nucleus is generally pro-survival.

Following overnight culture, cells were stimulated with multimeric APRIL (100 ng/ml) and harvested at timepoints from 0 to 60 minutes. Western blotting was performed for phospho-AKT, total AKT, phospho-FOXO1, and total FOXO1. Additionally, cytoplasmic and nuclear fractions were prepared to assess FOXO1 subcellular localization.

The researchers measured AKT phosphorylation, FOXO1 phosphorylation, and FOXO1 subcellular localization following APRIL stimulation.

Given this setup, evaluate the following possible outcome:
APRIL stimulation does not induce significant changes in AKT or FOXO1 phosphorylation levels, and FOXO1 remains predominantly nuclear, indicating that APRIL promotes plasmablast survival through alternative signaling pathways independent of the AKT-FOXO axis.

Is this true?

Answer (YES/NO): NO